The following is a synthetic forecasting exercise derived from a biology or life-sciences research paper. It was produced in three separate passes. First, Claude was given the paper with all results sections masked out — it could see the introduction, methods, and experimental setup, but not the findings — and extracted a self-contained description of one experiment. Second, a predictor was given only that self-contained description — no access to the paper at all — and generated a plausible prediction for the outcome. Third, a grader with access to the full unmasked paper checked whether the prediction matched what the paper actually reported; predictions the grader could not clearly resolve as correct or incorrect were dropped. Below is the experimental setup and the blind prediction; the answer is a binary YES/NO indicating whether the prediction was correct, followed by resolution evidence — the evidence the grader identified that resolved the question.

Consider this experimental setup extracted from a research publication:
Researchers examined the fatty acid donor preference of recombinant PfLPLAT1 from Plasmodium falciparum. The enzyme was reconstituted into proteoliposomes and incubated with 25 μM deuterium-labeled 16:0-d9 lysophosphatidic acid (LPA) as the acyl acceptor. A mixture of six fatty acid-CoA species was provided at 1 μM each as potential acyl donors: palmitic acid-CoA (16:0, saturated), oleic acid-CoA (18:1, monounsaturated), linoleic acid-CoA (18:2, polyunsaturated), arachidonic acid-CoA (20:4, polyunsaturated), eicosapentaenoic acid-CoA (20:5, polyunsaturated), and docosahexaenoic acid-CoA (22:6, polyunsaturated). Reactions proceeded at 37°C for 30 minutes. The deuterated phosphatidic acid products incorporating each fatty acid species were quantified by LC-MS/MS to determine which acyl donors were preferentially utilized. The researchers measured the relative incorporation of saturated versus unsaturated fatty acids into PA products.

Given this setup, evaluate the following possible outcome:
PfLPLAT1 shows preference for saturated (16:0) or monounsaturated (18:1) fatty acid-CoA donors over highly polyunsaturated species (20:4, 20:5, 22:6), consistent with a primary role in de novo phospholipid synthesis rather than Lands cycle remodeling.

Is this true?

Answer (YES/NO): NO